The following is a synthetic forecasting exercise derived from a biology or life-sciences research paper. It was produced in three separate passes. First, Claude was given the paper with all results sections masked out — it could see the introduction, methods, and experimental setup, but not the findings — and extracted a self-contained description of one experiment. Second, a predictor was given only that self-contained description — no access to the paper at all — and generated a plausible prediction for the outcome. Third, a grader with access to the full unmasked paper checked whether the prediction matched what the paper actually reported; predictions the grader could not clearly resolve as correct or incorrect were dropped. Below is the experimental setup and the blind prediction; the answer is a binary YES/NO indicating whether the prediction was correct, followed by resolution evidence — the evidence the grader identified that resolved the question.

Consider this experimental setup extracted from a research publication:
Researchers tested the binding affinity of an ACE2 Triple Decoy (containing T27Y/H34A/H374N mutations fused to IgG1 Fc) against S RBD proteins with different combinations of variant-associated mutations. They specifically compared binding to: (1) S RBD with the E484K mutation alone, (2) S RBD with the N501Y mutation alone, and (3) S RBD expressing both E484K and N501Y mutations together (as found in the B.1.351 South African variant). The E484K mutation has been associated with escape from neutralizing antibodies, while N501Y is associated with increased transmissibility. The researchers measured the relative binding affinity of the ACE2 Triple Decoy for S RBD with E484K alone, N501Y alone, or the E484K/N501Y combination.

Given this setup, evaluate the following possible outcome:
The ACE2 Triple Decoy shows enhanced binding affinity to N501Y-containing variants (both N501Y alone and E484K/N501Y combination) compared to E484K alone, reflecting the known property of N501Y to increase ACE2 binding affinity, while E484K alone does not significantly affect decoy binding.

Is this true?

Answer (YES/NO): YES